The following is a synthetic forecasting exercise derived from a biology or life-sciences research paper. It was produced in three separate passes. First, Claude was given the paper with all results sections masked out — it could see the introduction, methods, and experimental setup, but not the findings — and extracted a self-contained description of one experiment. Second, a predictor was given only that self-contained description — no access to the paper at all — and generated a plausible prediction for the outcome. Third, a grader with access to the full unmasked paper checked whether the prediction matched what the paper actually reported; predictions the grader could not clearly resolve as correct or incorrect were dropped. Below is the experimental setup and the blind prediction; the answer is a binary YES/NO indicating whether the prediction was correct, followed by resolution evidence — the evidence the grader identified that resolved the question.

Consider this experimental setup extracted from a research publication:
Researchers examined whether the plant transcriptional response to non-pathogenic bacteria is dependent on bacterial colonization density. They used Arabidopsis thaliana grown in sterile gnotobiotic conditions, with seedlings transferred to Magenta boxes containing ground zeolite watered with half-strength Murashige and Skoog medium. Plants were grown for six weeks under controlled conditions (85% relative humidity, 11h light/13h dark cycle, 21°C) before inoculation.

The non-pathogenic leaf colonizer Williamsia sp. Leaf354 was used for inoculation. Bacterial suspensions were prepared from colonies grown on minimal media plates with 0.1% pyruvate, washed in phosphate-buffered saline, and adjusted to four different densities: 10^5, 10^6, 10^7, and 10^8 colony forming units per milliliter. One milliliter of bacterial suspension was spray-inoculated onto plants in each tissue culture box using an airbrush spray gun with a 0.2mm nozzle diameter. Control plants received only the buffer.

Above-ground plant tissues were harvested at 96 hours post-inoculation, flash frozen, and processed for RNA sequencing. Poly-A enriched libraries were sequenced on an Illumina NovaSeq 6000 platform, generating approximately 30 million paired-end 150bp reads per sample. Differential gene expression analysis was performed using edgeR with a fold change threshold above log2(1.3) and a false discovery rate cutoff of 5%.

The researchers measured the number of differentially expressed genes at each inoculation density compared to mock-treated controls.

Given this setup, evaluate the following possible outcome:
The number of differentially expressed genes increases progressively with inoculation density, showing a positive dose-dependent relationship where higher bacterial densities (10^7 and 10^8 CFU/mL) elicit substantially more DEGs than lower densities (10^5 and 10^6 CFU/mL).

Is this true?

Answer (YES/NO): YES